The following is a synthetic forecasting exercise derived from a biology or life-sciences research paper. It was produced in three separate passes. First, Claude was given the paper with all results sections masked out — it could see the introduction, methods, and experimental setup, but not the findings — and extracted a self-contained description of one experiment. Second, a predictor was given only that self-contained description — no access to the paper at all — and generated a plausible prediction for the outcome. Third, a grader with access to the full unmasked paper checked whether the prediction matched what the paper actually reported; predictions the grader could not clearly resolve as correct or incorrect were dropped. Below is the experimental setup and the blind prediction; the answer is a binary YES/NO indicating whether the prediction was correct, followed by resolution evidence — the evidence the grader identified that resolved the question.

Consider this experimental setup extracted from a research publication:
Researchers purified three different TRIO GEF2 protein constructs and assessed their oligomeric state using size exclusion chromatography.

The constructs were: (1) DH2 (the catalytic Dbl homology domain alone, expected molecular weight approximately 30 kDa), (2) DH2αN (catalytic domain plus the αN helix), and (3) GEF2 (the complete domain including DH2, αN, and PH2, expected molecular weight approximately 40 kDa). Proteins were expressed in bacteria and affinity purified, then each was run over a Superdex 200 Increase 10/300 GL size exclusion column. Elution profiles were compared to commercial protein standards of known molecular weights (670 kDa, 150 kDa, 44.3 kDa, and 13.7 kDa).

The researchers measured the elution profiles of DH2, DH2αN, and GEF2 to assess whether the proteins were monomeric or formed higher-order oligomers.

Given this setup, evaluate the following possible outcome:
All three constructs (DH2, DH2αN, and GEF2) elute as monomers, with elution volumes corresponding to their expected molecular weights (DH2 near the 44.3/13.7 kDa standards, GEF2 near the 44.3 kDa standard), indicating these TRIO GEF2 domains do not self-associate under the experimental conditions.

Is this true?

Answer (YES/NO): YES